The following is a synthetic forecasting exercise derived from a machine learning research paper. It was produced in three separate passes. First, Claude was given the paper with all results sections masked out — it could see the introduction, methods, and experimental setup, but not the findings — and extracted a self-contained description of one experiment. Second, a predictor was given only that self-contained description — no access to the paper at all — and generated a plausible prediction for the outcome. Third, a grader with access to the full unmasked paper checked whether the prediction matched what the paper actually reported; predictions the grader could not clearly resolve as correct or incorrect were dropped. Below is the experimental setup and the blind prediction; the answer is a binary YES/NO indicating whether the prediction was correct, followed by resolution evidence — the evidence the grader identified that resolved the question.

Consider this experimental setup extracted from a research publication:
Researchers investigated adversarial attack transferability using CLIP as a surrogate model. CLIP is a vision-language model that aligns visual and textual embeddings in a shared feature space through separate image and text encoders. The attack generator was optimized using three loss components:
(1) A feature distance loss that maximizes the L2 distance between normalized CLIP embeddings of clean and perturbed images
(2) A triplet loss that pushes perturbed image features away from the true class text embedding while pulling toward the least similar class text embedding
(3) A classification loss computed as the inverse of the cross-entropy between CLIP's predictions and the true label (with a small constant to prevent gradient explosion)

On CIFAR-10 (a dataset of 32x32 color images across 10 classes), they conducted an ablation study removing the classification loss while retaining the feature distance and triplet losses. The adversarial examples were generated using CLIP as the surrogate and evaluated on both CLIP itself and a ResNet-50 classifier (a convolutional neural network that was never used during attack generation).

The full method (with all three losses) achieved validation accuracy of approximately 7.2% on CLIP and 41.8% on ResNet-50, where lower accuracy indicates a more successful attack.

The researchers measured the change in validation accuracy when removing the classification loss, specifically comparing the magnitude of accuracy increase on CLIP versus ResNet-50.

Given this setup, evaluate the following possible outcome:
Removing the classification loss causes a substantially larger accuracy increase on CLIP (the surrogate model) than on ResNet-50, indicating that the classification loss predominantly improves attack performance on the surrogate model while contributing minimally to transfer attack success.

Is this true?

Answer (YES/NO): NO